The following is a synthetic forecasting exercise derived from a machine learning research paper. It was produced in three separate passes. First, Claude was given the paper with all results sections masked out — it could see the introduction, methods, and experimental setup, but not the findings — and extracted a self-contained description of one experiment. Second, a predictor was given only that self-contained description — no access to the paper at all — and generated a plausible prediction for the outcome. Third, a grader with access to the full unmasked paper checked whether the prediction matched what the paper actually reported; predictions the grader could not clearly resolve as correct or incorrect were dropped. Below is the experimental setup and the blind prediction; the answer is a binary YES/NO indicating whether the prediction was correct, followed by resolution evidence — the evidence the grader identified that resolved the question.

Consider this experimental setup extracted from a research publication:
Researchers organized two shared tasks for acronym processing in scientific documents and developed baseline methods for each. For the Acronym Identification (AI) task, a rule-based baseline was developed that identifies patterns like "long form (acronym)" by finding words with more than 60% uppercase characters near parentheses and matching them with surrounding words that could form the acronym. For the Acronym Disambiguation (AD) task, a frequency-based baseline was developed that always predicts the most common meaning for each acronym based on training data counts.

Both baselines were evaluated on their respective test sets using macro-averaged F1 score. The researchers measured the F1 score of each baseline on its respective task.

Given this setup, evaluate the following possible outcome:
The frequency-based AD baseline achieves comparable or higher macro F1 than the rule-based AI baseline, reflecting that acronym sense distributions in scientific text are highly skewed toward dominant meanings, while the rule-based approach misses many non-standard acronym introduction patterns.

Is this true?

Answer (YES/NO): NO